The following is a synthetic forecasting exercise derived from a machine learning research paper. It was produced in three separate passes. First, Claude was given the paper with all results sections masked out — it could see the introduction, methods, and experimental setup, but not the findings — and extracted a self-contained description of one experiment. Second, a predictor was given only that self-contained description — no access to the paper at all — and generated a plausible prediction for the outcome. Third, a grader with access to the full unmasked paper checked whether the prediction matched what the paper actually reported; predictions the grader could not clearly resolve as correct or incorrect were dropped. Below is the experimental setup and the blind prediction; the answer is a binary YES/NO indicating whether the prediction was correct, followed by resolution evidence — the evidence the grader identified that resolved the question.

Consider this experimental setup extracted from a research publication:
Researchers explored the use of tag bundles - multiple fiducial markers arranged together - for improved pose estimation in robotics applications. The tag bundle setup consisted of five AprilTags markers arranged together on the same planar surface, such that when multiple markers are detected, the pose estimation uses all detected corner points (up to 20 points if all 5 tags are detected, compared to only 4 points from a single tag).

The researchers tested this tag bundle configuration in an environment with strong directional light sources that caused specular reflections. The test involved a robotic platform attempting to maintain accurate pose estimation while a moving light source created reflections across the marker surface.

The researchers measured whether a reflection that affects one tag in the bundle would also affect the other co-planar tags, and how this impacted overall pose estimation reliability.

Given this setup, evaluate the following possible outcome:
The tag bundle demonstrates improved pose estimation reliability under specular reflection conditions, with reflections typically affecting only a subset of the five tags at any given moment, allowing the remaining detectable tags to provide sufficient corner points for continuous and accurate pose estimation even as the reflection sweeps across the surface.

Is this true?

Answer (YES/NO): NO